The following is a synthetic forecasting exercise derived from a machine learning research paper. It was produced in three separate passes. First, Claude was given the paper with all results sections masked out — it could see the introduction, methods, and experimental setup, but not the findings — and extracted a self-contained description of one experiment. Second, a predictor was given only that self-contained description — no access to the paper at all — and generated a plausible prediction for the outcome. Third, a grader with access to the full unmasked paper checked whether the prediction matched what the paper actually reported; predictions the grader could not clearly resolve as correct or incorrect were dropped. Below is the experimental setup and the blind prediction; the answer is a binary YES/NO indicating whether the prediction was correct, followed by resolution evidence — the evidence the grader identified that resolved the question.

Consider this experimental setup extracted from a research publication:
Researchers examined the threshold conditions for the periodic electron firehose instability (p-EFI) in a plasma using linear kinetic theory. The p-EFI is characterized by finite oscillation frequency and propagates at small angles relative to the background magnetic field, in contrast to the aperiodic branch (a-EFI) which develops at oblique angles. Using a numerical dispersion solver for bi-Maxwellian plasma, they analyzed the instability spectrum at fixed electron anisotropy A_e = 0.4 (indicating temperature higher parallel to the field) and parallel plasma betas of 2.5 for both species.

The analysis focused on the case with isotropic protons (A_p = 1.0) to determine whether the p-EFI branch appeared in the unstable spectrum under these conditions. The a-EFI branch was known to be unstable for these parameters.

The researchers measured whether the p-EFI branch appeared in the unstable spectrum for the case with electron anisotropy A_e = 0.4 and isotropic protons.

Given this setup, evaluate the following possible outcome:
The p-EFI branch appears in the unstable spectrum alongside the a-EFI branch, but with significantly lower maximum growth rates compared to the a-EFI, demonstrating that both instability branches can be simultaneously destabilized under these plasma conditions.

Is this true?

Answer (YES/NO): NO